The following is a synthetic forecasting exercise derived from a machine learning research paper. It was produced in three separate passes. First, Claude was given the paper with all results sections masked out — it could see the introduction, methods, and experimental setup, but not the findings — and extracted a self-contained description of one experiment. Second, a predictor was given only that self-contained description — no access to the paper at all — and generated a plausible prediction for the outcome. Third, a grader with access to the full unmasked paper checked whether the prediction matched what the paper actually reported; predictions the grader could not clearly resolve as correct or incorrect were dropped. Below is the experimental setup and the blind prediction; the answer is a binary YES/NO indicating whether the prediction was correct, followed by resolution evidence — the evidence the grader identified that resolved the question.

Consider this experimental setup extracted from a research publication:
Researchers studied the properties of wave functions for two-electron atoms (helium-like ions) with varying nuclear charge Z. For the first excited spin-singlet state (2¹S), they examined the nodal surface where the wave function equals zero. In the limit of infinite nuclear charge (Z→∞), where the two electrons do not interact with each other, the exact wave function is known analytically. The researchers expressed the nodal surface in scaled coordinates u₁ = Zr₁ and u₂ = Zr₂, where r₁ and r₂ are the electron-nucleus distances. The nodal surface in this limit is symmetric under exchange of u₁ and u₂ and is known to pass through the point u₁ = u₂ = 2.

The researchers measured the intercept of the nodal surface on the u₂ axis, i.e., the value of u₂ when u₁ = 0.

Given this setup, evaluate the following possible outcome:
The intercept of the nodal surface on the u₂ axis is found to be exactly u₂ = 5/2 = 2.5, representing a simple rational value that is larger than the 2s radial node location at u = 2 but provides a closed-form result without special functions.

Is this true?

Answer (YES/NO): NO